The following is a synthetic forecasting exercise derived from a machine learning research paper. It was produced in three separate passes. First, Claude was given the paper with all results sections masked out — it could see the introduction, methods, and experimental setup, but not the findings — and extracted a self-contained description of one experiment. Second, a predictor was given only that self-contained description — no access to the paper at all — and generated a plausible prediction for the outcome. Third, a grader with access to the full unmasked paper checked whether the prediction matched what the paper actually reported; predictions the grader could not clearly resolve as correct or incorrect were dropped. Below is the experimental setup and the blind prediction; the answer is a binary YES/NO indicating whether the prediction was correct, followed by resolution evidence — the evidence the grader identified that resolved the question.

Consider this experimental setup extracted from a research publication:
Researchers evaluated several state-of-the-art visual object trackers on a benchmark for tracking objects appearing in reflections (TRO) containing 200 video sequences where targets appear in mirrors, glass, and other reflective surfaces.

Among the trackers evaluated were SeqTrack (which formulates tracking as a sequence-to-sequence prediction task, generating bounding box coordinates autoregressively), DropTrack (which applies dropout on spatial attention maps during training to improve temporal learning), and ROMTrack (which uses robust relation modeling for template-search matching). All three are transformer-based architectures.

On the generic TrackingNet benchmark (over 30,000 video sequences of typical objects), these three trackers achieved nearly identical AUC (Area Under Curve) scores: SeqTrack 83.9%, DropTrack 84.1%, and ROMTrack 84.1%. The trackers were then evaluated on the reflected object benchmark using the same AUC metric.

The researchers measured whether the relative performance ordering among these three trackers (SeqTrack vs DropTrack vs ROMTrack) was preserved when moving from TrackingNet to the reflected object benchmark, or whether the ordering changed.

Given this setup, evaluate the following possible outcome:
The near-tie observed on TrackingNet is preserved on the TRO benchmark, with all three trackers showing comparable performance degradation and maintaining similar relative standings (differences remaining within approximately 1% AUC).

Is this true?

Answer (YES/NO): YES